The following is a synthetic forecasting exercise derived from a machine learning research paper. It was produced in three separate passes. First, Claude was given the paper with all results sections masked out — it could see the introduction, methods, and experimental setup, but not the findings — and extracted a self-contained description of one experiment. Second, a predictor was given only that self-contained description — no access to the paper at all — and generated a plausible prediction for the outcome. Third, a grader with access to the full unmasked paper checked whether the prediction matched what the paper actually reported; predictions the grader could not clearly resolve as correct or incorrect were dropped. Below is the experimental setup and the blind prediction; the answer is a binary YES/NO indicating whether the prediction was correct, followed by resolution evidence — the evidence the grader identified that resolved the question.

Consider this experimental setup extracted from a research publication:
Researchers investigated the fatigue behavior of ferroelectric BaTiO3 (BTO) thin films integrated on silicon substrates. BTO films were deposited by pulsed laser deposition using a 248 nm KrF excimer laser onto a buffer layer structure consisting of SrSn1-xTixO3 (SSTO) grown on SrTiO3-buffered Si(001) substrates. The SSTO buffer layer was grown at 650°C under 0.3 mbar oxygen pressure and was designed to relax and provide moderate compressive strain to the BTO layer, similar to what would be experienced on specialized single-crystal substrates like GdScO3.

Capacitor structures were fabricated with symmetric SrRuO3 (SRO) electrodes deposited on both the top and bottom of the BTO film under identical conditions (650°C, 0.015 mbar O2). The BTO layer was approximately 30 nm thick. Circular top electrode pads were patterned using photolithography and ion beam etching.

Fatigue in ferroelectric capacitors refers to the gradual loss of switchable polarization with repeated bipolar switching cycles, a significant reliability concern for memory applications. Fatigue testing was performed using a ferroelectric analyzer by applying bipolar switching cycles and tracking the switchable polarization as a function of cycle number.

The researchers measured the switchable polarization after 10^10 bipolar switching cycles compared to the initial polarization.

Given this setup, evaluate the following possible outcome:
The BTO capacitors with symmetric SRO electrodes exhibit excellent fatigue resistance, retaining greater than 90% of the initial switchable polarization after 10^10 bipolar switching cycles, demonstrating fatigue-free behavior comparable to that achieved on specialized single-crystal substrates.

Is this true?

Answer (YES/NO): YES